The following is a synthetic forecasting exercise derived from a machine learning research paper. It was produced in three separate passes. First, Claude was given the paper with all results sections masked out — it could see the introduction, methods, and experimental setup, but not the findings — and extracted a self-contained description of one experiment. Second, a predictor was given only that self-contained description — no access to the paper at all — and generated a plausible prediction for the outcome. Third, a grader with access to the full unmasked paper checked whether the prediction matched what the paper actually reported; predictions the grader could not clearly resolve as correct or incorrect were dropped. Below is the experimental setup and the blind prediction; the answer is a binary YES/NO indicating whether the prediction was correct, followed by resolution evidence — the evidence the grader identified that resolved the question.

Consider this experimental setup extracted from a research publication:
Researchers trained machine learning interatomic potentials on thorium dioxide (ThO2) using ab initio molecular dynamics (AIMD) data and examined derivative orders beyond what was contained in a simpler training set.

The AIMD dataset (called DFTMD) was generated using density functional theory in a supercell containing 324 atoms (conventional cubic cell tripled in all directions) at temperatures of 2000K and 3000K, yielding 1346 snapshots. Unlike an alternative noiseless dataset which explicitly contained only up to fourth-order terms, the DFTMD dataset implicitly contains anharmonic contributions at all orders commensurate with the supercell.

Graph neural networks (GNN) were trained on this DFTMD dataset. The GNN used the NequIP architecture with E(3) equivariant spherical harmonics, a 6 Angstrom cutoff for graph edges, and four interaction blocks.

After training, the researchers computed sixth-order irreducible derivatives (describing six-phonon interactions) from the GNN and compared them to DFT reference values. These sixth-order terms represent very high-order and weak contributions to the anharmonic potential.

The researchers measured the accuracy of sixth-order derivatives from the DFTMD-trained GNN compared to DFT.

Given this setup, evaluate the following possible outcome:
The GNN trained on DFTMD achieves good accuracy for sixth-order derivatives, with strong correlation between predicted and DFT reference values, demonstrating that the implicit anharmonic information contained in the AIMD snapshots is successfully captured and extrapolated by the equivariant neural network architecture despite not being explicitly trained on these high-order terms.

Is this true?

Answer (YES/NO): NO